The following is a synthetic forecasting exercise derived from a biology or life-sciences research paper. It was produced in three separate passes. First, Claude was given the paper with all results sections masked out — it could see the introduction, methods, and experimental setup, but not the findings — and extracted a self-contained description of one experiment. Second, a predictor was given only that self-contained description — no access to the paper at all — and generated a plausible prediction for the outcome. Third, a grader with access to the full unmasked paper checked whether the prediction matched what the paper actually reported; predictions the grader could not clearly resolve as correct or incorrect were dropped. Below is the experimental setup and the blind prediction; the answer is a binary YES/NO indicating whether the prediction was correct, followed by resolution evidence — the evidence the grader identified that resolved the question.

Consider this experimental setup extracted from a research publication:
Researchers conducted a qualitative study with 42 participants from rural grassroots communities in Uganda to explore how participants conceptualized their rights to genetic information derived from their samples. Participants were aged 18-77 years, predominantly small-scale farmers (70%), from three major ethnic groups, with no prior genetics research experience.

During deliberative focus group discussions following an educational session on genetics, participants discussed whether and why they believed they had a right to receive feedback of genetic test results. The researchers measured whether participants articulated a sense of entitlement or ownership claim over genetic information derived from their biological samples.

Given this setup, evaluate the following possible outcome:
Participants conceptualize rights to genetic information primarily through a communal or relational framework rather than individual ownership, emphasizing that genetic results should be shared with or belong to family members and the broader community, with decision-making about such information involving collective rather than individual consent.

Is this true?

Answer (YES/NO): NO